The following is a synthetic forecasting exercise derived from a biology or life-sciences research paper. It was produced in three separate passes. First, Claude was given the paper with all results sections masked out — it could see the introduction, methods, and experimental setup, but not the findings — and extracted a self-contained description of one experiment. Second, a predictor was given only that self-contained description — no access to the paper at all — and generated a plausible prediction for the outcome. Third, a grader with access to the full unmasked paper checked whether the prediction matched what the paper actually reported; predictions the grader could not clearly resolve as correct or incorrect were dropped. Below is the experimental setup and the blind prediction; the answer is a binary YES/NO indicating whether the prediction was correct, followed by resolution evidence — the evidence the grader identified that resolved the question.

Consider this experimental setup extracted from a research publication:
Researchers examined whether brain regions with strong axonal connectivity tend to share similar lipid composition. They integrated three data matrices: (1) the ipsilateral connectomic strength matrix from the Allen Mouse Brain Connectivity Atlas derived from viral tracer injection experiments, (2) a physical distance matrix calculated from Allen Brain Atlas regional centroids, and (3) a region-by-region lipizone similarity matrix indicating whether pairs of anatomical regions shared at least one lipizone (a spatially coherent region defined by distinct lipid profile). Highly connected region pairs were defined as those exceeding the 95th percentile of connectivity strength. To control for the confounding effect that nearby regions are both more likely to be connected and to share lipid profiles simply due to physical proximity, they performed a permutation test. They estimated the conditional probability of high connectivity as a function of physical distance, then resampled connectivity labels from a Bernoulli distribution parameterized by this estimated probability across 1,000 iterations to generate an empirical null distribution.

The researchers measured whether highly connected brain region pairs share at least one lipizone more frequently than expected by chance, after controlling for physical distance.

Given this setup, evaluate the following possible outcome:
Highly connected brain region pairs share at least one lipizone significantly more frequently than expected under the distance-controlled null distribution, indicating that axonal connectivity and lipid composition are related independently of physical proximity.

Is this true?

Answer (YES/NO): YES